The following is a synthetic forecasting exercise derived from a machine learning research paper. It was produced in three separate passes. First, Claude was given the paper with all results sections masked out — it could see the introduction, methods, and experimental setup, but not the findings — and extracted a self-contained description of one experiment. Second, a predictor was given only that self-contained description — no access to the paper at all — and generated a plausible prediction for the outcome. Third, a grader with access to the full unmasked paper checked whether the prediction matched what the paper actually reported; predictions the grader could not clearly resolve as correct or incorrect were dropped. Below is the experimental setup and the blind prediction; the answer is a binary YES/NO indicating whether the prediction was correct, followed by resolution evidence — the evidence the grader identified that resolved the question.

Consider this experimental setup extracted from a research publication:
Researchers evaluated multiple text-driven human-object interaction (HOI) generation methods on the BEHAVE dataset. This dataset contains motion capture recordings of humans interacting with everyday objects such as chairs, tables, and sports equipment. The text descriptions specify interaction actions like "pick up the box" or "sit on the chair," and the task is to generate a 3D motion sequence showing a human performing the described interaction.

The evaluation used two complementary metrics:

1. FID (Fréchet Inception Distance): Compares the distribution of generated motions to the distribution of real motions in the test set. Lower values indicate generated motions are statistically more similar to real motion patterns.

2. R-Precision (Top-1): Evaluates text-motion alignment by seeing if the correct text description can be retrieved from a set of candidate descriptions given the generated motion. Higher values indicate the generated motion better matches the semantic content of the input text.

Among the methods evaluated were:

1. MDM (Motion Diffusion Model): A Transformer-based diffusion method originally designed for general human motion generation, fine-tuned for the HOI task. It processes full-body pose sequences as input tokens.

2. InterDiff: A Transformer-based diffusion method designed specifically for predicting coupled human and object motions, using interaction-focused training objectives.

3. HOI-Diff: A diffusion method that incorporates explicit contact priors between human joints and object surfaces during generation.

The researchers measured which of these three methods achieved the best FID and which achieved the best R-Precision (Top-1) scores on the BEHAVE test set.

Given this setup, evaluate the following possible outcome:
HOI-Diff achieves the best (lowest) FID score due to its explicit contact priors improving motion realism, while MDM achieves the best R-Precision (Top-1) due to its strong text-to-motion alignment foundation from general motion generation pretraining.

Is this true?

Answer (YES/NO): NO